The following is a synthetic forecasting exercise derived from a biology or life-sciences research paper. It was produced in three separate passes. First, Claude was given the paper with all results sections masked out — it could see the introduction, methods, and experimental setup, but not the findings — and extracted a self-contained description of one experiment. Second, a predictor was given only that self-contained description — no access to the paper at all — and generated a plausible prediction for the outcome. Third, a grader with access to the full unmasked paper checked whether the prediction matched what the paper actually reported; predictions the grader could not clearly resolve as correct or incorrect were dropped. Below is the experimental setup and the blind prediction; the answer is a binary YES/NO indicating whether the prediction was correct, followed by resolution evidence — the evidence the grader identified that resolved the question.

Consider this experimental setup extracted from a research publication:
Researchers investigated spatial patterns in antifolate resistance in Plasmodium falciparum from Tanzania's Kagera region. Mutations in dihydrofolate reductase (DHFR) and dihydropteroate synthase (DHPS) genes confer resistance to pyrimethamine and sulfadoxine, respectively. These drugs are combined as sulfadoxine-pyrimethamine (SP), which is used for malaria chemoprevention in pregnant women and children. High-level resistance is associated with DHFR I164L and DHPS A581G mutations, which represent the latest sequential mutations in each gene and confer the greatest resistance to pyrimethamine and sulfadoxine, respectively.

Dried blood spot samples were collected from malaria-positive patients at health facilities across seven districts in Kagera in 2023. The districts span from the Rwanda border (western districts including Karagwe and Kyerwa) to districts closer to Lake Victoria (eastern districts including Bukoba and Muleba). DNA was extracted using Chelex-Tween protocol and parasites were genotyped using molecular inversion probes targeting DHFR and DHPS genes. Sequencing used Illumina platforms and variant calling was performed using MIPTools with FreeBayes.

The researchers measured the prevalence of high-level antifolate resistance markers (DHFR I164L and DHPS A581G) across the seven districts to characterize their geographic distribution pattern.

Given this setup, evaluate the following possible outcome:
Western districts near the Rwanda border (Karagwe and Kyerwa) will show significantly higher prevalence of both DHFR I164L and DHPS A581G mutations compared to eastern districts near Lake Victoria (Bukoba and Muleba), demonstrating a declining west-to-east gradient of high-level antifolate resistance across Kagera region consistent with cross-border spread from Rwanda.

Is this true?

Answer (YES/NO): NO